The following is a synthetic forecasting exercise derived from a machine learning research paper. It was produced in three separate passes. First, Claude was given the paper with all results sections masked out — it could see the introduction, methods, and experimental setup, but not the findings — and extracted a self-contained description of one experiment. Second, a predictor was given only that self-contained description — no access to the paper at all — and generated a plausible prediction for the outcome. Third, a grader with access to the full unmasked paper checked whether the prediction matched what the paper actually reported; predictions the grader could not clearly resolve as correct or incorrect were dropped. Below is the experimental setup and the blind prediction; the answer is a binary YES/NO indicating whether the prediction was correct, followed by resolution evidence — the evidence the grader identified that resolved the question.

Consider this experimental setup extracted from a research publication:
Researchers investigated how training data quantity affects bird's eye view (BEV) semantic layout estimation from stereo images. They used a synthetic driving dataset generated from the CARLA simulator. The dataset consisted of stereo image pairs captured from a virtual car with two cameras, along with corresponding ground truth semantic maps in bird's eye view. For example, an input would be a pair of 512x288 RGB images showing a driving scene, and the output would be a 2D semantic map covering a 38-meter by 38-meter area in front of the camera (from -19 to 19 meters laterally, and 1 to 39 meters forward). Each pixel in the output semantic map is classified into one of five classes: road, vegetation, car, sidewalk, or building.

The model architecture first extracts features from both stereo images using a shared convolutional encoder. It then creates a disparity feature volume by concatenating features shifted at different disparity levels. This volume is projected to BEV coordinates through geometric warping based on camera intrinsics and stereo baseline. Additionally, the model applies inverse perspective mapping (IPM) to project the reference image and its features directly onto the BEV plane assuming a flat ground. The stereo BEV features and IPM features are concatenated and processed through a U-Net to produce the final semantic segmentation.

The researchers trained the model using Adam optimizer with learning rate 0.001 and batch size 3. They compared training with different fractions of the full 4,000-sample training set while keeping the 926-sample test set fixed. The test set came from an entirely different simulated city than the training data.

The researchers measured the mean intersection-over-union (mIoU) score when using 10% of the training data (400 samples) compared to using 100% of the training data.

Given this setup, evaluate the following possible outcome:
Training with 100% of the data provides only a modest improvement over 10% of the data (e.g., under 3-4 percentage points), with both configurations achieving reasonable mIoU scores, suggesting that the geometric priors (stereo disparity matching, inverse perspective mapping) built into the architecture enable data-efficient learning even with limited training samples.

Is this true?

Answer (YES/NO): NO